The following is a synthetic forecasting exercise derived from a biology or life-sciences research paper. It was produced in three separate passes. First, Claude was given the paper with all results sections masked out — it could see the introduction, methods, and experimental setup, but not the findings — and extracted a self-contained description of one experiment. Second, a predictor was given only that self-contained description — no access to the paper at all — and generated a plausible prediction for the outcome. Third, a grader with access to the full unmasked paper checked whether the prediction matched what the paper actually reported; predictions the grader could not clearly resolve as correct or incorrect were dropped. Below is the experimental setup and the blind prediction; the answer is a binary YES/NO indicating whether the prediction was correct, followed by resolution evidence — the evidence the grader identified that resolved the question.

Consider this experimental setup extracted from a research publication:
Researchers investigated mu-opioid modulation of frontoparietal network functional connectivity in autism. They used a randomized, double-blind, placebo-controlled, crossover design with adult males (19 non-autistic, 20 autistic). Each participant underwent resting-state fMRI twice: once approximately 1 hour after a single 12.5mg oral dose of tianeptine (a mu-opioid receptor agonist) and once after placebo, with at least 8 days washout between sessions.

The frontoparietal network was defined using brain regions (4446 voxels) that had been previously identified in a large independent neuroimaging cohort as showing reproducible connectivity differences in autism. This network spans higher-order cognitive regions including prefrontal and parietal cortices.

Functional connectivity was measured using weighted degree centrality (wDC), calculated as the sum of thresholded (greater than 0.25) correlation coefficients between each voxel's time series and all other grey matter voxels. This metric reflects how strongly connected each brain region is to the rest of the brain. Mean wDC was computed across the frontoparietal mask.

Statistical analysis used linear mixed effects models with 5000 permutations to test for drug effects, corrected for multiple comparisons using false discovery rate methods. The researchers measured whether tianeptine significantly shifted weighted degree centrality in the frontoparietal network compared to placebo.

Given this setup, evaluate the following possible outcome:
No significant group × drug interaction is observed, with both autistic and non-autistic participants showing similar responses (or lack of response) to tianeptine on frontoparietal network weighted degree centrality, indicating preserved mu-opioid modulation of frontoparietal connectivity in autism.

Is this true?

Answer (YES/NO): YES